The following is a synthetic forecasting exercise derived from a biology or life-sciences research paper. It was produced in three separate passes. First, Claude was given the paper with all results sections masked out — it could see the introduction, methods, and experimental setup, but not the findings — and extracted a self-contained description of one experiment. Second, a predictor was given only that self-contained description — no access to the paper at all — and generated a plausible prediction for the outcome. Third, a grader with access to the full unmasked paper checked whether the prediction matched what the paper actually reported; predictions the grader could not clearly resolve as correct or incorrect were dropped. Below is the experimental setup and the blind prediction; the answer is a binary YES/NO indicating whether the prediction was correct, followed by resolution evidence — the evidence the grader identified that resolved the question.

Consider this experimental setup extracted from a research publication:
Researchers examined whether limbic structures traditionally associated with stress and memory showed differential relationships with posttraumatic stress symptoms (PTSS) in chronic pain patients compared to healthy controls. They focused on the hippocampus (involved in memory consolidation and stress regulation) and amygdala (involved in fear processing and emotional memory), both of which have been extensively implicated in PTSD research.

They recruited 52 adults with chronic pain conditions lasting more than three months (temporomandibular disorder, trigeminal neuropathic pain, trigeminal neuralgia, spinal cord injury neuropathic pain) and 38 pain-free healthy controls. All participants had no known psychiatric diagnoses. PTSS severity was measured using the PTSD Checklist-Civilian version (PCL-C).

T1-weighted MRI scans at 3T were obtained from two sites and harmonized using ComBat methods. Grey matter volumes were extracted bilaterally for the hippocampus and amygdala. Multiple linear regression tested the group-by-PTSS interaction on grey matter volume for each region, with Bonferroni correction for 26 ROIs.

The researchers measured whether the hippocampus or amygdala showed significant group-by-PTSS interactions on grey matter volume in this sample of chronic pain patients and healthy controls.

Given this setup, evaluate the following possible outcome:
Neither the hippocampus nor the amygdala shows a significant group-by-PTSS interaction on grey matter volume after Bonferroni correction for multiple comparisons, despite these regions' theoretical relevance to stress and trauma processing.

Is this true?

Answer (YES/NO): YES